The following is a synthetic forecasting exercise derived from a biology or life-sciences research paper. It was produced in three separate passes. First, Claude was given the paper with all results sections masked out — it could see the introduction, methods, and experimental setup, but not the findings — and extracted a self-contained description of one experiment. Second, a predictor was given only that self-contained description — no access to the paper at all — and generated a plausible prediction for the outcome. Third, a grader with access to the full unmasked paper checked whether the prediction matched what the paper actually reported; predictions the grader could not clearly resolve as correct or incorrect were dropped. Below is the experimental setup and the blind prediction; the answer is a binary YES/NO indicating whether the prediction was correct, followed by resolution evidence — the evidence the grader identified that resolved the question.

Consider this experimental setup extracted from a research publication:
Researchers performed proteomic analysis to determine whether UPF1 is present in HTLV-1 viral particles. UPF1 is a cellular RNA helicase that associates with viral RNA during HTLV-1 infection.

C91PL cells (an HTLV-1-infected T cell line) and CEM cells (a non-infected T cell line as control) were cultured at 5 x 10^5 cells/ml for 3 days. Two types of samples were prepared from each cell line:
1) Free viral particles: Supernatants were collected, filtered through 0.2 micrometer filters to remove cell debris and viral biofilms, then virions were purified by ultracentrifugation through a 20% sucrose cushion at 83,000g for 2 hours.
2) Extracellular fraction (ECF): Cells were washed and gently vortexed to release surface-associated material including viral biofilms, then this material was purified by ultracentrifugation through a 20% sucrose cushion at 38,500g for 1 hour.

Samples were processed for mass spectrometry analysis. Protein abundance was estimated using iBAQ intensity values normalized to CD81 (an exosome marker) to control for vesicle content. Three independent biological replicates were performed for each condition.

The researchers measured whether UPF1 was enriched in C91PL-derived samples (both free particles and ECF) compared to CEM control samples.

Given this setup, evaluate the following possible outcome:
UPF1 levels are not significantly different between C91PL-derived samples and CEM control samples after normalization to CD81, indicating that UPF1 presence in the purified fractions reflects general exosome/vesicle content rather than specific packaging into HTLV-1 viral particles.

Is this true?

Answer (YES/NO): NO